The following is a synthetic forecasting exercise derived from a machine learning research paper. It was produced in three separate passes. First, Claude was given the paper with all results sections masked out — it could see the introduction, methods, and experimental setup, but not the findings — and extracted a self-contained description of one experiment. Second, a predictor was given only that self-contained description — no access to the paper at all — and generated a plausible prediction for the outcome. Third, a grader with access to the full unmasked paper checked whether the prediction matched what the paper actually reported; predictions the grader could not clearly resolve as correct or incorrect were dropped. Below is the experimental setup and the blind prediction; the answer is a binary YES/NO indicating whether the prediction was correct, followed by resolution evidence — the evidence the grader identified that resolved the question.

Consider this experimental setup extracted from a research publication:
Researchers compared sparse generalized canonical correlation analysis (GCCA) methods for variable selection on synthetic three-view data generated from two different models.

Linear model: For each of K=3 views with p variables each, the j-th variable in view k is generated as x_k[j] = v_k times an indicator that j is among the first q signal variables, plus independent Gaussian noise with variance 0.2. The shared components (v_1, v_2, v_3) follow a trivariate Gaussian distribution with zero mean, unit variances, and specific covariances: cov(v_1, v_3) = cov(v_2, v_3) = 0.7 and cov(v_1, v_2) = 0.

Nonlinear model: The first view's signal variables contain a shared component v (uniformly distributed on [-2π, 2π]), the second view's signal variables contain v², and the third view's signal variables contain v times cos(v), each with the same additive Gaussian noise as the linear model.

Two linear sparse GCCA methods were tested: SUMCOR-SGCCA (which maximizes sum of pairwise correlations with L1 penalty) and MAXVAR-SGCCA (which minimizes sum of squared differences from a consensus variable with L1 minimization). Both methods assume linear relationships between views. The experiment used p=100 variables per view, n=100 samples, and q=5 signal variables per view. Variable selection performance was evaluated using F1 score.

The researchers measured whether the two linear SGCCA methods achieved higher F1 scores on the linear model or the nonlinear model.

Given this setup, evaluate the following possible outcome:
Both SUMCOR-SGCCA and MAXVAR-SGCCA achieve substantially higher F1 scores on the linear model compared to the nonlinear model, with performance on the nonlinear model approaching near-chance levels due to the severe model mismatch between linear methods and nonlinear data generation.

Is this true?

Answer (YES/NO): NO